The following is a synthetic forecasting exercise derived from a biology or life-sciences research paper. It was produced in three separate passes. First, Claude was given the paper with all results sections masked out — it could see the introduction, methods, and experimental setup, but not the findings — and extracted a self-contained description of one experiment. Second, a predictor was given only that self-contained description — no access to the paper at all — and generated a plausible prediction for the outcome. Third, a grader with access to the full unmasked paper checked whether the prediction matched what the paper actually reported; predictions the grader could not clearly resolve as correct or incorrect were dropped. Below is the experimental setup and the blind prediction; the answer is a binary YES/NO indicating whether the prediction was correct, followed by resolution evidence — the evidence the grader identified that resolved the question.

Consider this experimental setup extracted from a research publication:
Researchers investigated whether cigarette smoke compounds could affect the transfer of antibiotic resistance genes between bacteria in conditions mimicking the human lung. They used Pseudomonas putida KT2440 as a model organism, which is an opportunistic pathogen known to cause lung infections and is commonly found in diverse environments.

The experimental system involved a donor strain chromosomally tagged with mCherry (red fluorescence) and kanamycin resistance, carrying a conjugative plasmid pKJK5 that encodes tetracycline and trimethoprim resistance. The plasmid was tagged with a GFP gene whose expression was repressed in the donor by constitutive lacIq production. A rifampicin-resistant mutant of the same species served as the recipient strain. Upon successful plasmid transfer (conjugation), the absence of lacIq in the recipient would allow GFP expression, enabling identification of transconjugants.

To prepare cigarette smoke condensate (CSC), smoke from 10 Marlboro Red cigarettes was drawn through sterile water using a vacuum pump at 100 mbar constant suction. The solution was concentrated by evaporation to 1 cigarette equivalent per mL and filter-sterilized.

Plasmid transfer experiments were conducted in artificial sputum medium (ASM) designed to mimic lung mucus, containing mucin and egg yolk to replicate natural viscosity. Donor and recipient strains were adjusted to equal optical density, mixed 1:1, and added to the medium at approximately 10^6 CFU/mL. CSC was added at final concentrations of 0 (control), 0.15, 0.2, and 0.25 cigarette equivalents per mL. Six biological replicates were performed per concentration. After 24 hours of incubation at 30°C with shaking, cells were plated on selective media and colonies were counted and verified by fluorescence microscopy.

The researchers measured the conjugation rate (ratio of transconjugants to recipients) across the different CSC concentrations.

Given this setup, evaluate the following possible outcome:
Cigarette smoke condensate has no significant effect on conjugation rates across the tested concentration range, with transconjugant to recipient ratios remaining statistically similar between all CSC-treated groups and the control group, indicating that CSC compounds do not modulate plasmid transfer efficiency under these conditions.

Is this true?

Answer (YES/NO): NO